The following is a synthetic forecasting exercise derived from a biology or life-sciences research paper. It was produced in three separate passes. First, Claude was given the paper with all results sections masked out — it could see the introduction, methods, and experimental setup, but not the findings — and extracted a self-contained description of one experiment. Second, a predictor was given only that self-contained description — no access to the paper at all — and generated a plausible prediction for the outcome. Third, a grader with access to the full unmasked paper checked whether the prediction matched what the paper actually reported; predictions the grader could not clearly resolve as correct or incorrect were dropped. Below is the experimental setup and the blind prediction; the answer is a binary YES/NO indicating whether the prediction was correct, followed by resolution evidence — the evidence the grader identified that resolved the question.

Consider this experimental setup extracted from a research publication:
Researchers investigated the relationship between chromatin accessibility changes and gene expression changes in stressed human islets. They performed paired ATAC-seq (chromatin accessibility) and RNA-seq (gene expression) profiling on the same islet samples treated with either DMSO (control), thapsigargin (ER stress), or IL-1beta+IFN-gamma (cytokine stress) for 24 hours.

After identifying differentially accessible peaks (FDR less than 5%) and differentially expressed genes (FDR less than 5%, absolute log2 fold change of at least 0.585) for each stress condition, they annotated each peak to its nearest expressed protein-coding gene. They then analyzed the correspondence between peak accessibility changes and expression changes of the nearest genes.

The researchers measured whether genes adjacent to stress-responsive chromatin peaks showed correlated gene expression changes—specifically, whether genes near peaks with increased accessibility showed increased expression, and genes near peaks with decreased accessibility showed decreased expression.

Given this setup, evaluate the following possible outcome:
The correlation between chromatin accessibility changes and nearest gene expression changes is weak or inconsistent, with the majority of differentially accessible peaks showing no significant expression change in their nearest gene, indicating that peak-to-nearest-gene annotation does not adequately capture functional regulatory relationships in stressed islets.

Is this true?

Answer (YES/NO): NO